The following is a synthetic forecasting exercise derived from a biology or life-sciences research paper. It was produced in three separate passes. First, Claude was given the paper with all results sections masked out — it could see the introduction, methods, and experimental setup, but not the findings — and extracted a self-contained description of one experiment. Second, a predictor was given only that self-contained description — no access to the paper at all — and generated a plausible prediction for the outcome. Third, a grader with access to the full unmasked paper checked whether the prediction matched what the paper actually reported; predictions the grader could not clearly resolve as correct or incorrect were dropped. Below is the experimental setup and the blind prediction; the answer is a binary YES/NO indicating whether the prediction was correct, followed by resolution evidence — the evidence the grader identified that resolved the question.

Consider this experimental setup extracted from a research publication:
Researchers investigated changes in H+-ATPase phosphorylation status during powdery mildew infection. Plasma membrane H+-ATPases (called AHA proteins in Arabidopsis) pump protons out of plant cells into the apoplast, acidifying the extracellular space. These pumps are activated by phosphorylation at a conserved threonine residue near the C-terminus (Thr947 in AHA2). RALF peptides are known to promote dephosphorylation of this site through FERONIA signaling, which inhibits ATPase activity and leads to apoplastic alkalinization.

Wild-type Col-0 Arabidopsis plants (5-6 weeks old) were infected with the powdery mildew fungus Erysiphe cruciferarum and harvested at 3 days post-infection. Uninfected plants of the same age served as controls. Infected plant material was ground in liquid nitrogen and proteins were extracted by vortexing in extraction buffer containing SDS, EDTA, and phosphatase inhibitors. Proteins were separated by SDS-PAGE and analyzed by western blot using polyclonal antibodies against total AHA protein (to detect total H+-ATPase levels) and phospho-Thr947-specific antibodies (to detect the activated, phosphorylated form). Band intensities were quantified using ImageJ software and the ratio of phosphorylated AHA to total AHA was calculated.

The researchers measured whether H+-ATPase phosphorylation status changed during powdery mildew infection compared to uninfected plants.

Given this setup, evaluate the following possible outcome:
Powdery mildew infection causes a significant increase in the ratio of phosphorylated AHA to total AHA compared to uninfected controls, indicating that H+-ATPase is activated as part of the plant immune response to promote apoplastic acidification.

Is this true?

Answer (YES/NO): NO